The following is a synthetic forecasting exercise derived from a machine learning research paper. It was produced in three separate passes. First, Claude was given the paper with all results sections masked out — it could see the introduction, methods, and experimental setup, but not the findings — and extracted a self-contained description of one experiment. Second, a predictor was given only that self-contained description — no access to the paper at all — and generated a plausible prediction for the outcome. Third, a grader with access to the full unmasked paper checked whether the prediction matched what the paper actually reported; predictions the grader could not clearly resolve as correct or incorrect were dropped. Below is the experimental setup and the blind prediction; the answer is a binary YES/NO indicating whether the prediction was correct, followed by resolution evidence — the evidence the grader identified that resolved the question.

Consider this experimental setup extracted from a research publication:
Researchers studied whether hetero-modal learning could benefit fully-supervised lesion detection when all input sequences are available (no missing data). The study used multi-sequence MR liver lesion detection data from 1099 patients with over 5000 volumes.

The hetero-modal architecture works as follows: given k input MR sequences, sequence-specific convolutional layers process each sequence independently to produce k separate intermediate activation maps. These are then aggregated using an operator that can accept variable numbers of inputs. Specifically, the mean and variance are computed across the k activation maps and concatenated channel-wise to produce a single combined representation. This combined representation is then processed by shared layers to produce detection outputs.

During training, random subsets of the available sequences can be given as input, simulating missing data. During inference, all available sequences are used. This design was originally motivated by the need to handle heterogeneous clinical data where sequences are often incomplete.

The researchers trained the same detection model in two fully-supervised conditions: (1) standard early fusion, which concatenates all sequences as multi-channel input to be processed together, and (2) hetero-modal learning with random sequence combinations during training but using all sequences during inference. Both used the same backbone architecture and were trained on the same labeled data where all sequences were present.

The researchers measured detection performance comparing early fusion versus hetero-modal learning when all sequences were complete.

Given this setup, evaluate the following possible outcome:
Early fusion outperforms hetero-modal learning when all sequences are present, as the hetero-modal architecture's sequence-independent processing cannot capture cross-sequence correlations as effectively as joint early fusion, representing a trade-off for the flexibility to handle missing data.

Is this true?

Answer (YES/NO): NO